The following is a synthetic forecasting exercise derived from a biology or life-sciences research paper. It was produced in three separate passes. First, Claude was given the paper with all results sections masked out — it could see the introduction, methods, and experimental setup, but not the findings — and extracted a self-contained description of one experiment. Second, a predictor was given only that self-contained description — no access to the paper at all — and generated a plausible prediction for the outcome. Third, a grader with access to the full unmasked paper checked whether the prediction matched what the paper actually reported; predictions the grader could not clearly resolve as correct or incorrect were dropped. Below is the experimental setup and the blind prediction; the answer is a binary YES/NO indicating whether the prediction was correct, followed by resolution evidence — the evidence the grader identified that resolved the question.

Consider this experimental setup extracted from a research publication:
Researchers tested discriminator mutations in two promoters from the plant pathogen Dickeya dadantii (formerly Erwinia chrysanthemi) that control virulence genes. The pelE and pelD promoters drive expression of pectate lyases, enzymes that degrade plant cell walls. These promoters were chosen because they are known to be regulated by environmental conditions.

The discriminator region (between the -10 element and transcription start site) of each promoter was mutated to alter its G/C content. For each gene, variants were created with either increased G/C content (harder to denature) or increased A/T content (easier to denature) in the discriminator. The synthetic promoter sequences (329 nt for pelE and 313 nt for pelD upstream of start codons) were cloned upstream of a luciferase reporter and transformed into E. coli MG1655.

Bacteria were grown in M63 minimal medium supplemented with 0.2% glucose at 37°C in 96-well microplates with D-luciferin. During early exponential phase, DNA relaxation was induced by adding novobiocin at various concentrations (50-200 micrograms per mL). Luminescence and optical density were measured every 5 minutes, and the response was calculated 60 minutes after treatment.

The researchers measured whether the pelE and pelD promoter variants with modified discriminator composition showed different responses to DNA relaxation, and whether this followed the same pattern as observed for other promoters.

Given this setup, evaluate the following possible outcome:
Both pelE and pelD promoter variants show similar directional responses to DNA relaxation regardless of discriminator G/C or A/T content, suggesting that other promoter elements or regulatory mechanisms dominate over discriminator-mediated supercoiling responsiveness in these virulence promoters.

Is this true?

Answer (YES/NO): NO